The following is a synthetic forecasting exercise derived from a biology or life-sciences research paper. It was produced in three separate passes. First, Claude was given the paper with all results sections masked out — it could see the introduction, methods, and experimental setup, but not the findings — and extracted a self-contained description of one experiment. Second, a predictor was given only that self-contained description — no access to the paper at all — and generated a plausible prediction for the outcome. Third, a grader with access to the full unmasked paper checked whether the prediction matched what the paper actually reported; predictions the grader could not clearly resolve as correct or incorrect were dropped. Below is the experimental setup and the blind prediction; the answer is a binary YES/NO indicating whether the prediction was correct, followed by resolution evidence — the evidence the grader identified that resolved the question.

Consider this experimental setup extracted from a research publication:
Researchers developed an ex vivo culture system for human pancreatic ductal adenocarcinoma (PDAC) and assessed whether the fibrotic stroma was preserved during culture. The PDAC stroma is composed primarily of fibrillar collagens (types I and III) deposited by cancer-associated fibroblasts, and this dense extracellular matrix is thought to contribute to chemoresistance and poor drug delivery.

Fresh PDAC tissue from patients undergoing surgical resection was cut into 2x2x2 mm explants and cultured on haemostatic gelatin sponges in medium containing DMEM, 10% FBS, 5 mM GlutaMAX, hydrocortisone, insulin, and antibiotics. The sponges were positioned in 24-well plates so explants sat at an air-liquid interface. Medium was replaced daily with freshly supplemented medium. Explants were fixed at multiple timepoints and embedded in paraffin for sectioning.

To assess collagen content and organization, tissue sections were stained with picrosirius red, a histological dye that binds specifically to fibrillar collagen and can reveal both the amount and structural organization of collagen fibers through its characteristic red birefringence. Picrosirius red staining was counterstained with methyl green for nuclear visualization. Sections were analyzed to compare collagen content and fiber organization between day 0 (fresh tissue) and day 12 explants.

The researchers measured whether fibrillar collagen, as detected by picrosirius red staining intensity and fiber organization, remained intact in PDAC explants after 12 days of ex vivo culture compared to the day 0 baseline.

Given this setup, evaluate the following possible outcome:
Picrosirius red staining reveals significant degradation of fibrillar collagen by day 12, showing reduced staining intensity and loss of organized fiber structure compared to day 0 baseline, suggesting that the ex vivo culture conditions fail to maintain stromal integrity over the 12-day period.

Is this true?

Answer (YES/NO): NO